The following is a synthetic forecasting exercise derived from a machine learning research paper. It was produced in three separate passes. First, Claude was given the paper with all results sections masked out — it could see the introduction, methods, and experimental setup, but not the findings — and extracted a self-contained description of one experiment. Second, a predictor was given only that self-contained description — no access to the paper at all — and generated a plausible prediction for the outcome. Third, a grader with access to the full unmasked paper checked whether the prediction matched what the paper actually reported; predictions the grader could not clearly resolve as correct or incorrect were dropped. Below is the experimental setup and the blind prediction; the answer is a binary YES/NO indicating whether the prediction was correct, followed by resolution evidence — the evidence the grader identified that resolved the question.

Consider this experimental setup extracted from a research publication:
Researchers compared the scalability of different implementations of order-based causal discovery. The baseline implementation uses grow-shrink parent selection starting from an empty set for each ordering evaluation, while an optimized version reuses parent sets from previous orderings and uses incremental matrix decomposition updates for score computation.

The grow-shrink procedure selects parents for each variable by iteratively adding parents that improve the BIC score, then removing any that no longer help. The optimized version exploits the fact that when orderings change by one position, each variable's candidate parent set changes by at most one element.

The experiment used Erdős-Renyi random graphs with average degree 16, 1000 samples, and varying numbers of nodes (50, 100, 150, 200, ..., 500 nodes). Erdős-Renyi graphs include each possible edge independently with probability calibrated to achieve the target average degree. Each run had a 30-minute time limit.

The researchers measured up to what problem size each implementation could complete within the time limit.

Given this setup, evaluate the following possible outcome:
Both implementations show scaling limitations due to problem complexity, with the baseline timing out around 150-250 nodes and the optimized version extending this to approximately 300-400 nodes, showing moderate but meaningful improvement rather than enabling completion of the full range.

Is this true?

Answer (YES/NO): NO